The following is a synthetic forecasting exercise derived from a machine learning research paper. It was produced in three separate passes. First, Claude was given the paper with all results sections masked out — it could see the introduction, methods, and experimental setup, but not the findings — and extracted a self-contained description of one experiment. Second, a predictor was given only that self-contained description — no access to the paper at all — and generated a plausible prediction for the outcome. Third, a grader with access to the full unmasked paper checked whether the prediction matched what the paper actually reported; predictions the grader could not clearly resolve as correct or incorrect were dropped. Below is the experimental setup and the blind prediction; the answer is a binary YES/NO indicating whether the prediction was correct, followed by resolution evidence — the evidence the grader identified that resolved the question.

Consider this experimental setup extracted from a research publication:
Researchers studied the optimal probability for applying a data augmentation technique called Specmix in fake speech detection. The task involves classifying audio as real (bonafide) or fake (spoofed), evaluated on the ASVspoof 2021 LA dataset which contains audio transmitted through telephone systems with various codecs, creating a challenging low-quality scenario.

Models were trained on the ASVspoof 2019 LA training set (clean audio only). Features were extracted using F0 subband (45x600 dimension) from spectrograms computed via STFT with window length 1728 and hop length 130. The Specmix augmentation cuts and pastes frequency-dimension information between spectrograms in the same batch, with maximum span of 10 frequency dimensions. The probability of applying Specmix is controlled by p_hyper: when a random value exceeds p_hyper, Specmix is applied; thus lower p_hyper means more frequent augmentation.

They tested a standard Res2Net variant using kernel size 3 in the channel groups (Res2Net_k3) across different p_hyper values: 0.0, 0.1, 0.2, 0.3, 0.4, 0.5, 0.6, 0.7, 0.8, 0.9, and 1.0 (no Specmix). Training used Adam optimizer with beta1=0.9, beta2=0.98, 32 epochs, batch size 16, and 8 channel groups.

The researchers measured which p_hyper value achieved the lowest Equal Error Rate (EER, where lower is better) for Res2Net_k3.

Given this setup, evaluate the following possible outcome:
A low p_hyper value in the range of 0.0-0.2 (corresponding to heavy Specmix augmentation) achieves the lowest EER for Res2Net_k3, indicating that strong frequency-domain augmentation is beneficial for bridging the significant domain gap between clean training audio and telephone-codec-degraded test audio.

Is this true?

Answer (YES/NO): NO